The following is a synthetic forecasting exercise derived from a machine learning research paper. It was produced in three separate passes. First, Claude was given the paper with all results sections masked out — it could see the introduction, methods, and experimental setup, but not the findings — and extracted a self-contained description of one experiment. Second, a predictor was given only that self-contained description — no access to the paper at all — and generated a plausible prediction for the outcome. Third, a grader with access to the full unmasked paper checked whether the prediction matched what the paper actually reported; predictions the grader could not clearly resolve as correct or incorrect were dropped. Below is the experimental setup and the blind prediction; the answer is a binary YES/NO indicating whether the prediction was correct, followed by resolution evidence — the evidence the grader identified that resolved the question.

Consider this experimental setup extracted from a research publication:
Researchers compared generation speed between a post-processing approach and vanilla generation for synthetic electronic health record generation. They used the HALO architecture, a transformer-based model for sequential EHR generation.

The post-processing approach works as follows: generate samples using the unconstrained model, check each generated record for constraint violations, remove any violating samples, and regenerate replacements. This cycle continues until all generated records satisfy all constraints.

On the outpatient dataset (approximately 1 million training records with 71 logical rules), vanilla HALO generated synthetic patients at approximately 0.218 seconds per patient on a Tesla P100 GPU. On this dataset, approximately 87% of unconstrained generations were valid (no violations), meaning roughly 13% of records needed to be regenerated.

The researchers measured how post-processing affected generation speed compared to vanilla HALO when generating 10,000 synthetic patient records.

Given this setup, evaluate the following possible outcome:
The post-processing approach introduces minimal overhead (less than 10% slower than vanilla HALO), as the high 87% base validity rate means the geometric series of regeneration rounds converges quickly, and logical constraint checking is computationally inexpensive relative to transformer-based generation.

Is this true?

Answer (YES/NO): NO